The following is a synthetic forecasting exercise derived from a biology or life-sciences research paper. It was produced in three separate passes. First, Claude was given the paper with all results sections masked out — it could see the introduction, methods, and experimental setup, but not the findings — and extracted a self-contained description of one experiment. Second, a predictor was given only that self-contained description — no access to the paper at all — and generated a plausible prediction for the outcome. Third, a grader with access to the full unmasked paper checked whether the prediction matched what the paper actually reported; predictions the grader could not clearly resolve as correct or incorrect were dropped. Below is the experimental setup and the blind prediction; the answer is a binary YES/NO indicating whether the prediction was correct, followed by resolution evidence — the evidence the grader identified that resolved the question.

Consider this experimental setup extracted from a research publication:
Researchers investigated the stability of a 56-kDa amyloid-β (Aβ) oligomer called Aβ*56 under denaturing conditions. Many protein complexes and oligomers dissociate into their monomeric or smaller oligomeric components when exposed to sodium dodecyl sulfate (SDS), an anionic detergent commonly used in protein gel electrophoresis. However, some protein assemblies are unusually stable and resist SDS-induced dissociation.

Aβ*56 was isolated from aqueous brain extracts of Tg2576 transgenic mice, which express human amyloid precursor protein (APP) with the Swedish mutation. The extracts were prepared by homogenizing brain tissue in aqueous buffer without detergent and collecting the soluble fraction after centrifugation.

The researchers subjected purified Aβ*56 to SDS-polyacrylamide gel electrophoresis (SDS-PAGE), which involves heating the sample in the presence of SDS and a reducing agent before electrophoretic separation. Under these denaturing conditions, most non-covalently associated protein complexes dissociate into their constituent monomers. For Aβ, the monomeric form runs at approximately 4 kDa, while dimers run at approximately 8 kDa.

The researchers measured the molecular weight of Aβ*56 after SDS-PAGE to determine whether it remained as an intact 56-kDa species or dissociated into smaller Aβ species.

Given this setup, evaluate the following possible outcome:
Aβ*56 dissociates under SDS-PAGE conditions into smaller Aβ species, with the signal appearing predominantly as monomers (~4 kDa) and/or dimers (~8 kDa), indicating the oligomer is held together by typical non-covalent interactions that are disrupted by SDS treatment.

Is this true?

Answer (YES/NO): NO